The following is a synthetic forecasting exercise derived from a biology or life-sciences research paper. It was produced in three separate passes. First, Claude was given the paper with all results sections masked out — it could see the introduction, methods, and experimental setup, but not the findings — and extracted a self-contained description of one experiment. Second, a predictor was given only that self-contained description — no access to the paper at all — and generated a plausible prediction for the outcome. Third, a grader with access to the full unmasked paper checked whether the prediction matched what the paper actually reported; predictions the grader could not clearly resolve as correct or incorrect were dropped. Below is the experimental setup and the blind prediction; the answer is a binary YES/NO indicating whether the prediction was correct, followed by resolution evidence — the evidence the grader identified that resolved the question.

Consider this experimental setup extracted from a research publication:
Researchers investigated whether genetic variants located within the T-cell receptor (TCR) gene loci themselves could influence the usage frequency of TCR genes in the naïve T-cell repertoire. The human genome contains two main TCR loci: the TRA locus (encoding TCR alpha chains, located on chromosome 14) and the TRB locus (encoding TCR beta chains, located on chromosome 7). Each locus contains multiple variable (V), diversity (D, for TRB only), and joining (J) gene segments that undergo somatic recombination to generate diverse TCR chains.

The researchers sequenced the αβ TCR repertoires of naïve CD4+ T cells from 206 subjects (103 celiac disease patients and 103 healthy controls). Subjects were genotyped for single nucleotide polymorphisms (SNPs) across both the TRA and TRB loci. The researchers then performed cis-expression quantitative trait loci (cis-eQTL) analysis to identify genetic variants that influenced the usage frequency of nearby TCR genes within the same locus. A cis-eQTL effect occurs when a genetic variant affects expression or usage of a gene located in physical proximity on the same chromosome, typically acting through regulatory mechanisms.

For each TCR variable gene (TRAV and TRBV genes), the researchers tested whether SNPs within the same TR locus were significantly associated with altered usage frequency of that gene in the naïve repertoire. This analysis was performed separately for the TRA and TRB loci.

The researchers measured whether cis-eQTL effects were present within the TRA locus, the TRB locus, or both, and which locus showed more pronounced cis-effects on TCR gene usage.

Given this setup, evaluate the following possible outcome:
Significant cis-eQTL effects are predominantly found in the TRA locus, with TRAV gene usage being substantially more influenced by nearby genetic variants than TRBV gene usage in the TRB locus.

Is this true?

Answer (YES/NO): NO